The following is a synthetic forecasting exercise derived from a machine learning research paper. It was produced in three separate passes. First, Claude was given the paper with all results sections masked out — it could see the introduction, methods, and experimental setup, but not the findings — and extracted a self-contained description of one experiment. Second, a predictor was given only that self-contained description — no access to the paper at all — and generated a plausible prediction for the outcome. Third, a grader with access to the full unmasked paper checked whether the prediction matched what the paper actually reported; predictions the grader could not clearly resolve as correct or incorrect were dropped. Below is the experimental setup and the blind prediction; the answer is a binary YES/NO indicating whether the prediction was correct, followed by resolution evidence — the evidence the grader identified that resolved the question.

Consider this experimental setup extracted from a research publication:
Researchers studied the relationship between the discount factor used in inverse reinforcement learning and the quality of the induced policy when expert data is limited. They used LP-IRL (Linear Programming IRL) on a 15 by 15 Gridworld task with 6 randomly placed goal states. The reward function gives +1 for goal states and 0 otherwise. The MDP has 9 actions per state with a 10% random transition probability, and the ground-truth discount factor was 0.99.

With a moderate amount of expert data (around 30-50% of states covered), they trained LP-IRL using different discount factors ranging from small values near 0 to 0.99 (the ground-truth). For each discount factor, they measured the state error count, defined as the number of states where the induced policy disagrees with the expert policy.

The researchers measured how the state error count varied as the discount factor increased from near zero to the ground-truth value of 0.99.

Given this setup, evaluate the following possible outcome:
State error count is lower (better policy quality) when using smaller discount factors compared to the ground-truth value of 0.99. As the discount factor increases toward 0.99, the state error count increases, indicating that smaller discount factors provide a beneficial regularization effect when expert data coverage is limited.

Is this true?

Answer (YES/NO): NO